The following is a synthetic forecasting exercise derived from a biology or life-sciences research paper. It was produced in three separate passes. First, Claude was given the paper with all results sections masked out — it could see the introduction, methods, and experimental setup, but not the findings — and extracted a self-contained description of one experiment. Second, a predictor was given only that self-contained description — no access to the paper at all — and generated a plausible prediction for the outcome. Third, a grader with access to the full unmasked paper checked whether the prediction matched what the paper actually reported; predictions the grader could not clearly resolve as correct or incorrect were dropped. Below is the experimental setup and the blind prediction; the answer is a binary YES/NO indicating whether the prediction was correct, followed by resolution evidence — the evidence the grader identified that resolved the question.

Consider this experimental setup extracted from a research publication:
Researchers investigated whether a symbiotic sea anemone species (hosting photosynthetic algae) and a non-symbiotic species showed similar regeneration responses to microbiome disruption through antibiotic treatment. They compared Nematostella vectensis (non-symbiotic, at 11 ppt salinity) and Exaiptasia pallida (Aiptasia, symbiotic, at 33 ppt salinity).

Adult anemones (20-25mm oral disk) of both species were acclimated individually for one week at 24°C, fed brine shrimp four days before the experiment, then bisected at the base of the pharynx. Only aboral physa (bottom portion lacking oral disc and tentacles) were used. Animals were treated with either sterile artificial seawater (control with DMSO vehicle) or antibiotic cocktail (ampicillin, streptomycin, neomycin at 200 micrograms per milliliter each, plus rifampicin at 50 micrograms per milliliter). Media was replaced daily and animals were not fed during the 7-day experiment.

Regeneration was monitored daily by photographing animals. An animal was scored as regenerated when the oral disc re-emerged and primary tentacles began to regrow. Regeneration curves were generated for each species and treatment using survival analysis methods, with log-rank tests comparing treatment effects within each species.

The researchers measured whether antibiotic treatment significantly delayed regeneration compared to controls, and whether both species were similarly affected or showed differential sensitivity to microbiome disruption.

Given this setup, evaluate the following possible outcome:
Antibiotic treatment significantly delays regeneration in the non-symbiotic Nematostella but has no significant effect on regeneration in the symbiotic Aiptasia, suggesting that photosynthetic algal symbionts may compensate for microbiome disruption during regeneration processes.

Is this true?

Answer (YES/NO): NO